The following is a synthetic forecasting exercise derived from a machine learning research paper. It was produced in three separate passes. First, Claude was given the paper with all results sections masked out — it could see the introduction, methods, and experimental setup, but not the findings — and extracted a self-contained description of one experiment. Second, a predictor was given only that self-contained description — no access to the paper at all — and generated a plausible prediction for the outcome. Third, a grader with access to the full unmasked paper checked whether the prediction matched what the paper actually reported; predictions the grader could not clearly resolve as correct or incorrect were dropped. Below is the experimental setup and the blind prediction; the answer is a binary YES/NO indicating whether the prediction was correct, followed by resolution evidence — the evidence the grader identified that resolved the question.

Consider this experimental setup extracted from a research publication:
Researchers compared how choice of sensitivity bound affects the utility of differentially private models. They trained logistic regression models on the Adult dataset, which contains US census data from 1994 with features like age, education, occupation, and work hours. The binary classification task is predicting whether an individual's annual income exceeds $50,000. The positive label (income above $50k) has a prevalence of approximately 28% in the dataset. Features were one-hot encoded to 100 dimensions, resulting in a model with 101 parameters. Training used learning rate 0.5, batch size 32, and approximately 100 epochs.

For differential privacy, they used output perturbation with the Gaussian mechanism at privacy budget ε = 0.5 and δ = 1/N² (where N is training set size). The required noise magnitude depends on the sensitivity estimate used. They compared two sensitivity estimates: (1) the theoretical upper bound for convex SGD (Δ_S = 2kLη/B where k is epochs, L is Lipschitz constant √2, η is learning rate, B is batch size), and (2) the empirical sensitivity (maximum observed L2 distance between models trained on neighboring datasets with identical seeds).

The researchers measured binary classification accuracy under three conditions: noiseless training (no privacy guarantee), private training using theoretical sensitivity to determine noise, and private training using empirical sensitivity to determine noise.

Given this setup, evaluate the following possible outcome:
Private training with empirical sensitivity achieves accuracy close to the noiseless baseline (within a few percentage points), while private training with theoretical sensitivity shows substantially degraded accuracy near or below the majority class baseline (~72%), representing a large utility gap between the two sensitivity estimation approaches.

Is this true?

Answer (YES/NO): NO